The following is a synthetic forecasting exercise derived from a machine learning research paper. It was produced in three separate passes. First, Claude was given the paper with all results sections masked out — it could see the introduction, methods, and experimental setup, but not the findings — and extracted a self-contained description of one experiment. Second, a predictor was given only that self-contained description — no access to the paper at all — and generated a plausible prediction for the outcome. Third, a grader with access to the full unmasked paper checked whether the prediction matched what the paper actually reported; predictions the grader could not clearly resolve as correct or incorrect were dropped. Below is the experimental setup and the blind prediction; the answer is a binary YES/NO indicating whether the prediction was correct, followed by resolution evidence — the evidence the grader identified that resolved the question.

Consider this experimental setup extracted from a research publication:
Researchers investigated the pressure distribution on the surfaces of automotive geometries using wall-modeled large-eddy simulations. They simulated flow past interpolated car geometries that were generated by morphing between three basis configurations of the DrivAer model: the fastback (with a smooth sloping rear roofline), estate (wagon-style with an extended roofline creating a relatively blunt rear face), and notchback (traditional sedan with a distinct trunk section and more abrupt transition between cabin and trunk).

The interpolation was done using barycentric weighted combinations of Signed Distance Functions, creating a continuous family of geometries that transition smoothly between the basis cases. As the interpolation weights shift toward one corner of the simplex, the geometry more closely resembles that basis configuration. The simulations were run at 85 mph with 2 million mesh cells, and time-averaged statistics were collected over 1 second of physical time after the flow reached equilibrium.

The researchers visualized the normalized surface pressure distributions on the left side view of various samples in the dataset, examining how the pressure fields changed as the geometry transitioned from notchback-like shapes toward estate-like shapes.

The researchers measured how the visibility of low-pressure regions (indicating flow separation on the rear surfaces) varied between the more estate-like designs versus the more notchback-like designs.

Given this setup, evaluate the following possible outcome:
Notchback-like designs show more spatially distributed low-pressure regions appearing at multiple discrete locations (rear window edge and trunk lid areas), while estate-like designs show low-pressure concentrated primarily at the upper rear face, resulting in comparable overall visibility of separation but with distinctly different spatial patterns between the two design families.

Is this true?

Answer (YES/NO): NO